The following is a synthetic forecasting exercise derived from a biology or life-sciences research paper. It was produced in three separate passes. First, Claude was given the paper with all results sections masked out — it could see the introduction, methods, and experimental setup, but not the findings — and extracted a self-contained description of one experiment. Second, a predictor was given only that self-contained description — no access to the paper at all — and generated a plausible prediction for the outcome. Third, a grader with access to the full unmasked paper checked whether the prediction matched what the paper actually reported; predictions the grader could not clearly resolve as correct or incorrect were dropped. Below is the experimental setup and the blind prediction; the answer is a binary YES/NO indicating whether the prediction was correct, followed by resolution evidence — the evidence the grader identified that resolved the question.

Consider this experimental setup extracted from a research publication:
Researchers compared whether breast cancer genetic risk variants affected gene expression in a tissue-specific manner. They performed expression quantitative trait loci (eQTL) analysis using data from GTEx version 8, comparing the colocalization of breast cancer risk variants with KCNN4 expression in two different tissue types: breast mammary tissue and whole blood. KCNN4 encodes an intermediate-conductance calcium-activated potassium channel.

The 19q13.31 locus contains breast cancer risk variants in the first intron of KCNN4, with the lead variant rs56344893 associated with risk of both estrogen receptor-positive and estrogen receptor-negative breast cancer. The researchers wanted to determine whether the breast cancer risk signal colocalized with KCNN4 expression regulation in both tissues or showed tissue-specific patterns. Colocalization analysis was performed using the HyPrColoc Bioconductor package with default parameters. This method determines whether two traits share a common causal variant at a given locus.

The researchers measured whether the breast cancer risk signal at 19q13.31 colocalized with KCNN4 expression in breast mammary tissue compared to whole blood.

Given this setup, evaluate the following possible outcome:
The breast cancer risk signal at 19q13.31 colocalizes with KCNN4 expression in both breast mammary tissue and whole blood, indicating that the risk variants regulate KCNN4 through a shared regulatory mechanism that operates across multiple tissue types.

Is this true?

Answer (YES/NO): NO